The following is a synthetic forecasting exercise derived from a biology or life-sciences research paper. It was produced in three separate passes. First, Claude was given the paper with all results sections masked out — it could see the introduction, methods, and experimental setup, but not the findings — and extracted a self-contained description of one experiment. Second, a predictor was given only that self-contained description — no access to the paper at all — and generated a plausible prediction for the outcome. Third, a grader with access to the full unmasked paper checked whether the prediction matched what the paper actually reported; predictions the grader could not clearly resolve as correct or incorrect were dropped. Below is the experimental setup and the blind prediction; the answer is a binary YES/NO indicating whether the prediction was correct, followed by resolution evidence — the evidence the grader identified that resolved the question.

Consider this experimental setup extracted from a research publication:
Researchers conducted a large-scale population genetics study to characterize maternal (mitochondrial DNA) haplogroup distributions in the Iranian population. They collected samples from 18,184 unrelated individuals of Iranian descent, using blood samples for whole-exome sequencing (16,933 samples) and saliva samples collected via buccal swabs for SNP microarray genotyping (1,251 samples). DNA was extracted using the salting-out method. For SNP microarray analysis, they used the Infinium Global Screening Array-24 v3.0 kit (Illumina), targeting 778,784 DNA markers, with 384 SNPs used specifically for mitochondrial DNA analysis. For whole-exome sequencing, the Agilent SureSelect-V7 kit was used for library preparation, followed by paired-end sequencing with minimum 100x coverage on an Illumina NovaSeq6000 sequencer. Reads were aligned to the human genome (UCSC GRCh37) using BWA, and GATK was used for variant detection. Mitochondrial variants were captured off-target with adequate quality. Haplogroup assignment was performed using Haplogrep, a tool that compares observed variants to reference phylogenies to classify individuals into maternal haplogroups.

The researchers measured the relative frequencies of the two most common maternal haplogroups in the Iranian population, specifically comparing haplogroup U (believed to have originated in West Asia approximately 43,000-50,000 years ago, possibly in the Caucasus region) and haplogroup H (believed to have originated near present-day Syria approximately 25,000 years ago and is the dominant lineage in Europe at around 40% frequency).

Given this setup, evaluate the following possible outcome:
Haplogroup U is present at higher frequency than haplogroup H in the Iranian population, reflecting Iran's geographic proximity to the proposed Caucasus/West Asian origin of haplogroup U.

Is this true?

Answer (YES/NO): YES